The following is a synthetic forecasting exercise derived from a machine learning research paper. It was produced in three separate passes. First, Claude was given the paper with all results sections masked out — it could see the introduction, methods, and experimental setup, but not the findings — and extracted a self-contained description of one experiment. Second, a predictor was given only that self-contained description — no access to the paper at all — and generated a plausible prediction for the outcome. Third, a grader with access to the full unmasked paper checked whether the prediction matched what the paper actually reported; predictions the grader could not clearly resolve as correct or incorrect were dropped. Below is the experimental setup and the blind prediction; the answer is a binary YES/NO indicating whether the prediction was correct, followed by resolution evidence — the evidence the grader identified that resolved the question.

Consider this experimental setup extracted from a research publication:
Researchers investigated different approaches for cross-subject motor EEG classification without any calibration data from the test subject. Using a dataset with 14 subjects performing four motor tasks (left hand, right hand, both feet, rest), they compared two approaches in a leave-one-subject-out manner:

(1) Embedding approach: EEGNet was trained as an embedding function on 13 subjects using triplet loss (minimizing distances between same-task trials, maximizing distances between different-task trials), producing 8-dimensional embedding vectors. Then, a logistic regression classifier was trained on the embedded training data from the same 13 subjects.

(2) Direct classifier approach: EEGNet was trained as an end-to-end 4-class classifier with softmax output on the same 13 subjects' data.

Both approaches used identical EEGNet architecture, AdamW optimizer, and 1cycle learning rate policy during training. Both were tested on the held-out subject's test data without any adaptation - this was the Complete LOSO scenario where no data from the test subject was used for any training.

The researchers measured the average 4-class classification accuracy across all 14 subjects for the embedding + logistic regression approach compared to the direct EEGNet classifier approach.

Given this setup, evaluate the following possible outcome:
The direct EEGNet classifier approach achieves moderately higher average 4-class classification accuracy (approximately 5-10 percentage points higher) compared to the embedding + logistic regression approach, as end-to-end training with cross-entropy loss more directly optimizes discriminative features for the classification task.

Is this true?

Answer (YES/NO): NO